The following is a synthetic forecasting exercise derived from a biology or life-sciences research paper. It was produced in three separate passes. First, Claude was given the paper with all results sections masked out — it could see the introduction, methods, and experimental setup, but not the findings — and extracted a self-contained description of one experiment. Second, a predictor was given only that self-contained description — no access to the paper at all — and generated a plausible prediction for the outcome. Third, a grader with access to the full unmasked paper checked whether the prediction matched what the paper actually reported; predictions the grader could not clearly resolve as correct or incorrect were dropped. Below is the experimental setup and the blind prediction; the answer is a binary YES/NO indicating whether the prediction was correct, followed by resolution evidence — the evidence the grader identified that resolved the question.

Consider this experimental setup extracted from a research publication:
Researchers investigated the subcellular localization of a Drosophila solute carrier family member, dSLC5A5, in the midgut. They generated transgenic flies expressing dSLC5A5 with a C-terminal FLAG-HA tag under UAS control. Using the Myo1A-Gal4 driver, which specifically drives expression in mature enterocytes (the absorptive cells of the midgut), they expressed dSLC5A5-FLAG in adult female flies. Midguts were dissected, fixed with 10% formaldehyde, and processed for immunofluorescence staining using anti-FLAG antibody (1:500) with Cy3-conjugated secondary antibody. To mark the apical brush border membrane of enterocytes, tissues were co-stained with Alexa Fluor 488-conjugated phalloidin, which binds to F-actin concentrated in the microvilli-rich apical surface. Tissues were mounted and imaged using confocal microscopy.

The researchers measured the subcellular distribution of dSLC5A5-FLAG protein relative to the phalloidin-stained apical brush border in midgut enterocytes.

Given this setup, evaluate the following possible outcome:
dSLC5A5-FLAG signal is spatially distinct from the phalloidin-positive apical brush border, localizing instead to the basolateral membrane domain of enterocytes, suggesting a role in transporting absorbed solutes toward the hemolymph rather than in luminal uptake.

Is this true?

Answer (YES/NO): NO